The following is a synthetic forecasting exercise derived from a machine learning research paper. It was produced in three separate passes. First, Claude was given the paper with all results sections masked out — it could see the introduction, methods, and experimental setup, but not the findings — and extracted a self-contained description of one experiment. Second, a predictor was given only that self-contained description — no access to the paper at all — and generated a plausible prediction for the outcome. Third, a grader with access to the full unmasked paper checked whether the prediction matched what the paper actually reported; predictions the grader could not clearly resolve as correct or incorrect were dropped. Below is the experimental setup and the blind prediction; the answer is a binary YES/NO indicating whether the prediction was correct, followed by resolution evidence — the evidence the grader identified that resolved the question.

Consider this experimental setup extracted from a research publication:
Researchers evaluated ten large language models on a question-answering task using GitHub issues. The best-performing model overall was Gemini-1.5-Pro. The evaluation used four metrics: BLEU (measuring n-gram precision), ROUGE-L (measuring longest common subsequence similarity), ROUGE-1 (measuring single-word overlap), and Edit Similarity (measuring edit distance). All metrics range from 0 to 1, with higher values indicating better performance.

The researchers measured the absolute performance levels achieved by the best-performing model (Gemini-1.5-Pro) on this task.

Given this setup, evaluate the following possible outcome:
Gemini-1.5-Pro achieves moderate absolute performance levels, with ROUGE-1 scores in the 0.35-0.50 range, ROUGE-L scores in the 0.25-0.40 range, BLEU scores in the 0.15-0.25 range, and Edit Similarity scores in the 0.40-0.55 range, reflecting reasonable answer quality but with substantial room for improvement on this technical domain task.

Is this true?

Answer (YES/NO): NO